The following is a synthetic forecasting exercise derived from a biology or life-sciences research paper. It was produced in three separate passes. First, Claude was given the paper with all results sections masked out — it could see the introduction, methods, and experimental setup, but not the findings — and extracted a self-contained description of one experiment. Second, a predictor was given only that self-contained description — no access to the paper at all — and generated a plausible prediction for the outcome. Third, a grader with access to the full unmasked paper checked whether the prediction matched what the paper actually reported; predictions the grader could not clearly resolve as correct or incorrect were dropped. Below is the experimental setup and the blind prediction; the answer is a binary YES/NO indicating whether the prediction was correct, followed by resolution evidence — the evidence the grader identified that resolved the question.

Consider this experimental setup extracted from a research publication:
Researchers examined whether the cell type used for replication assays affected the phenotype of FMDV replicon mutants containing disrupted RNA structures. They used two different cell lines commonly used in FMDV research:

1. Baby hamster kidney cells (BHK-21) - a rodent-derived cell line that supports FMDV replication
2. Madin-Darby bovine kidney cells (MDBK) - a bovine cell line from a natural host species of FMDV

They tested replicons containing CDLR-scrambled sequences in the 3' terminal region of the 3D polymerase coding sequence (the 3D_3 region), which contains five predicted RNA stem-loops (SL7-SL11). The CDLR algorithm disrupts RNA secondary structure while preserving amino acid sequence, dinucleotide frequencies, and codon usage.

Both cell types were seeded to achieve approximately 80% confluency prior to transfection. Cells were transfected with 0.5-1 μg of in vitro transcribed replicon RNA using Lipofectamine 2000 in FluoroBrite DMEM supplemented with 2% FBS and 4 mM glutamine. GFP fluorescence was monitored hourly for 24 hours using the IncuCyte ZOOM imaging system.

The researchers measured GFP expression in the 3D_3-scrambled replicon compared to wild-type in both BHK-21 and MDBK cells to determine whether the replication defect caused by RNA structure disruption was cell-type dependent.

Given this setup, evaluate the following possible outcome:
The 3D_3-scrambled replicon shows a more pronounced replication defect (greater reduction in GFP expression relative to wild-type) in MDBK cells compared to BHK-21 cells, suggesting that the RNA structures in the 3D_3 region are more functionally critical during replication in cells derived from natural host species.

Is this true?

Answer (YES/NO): NO